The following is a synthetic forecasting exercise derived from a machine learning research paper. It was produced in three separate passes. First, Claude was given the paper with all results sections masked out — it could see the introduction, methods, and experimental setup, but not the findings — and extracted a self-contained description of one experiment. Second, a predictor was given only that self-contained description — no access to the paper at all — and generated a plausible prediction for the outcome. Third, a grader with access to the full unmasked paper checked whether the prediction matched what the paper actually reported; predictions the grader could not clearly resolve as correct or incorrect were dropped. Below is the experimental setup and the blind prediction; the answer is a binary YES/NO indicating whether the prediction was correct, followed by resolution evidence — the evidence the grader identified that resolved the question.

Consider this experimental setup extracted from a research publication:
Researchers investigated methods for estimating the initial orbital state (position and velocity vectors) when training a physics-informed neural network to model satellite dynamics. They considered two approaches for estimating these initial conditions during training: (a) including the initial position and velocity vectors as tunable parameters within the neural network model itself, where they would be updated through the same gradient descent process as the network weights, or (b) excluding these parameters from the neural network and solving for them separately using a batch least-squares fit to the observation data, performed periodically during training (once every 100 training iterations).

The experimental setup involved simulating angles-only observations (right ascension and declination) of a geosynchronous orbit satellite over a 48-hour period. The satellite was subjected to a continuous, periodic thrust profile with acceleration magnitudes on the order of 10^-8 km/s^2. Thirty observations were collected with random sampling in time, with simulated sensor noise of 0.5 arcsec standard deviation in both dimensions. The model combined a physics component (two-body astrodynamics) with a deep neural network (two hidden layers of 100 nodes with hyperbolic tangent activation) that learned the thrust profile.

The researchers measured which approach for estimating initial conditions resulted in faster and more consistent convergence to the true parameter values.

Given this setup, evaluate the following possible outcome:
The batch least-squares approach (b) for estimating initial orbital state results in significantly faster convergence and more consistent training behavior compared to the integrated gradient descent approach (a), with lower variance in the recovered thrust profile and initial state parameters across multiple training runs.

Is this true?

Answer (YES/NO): NO